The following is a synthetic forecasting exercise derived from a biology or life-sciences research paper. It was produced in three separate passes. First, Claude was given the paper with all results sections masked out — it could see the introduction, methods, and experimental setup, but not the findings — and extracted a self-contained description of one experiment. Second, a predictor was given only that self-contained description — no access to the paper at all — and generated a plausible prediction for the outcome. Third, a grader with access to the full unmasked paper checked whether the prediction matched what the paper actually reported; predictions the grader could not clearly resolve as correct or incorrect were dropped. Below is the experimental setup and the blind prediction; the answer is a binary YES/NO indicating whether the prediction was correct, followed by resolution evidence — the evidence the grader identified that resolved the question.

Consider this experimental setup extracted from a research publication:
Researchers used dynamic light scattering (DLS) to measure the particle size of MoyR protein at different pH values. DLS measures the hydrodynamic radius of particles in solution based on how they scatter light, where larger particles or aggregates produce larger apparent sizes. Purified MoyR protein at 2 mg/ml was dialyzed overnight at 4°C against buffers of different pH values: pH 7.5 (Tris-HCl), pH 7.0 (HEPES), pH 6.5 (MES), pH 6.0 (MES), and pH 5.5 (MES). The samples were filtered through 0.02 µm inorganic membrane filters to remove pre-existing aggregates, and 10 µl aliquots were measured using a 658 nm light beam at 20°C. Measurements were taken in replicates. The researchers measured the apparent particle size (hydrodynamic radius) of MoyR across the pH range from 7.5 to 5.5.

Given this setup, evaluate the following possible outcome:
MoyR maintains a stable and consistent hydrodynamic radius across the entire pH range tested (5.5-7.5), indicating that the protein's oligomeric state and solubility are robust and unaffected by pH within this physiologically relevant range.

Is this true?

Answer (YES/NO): NO